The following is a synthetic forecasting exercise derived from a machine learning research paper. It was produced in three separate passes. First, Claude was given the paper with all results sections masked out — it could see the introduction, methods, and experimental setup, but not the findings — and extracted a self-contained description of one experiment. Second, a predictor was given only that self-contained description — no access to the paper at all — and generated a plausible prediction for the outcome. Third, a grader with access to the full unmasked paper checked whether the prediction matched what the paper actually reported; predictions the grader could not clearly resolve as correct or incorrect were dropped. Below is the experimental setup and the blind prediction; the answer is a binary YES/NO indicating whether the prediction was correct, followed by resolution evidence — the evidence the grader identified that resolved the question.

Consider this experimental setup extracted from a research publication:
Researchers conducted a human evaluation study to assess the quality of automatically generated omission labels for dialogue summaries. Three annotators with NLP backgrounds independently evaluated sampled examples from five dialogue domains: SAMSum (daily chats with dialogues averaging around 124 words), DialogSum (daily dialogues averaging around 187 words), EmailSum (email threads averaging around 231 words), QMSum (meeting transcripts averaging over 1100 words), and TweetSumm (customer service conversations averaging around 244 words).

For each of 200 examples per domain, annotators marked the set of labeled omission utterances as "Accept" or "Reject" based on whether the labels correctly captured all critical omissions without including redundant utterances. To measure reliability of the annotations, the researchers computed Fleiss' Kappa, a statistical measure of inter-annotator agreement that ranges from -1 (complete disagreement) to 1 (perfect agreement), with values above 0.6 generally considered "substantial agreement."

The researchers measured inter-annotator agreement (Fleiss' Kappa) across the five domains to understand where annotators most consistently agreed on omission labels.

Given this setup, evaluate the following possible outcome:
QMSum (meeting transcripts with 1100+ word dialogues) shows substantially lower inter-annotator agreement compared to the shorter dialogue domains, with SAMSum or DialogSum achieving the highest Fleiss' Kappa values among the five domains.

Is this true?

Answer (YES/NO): YES